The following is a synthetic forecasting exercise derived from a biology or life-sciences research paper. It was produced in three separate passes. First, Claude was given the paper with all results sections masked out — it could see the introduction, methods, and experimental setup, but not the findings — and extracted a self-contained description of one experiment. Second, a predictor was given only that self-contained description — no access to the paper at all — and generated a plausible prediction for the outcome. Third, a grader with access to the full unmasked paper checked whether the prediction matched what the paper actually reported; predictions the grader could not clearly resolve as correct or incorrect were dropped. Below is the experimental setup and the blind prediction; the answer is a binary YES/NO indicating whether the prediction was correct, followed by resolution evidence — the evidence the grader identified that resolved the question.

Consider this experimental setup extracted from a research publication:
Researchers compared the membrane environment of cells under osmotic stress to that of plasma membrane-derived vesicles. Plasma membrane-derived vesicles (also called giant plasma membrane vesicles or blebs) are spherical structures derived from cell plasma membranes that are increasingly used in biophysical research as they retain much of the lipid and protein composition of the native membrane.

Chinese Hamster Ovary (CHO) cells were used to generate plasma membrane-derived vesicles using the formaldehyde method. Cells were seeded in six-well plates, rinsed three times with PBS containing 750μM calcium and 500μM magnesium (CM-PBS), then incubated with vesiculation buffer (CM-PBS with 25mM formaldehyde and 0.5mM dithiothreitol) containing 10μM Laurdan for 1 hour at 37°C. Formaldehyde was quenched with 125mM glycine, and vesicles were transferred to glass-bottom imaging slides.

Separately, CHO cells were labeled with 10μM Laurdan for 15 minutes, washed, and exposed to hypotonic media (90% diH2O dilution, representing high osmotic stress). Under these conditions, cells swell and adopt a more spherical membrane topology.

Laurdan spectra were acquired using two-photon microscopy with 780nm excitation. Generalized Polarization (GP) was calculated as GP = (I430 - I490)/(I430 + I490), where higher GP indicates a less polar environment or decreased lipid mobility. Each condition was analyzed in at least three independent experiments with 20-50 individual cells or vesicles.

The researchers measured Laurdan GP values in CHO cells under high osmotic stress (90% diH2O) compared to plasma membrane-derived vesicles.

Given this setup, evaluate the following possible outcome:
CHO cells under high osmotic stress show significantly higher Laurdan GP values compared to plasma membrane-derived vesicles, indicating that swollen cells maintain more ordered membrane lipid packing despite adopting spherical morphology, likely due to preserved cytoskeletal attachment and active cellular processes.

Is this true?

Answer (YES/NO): NO